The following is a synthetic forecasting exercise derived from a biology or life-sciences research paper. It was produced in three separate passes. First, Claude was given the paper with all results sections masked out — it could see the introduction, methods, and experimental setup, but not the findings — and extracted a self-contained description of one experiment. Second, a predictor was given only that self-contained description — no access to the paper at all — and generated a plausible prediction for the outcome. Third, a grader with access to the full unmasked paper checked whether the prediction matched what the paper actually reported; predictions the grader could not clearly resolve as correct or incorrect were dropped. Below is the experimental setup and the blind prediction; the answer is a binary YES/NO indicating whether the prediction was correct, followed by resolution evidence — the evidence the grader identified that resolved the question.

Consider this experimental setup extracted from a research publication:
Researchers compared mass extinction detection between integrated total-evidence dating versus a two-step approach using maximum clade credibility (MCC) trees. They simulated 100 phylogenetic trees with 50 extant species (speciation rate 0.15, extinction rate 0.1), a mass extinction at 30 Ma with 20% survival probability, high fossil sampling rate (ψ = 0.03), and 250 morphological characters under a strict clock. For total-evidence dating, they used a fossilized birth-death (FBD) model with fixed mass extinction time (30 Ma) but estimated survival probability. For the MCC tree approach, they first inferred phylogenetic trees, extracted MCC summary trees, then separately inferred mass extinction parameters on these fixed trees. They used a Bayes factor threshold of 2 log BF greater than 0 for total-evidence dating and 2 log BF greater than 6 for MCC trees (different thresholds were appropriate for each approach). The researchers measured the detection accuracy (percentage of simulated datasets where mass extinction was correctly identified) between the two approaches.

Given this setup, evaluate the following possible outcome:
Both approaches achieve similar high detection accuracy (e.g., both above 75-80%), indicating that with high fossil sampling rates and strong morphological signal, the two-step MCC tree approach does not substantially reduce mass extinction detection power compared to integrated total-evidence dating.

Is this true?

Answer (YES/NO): NO